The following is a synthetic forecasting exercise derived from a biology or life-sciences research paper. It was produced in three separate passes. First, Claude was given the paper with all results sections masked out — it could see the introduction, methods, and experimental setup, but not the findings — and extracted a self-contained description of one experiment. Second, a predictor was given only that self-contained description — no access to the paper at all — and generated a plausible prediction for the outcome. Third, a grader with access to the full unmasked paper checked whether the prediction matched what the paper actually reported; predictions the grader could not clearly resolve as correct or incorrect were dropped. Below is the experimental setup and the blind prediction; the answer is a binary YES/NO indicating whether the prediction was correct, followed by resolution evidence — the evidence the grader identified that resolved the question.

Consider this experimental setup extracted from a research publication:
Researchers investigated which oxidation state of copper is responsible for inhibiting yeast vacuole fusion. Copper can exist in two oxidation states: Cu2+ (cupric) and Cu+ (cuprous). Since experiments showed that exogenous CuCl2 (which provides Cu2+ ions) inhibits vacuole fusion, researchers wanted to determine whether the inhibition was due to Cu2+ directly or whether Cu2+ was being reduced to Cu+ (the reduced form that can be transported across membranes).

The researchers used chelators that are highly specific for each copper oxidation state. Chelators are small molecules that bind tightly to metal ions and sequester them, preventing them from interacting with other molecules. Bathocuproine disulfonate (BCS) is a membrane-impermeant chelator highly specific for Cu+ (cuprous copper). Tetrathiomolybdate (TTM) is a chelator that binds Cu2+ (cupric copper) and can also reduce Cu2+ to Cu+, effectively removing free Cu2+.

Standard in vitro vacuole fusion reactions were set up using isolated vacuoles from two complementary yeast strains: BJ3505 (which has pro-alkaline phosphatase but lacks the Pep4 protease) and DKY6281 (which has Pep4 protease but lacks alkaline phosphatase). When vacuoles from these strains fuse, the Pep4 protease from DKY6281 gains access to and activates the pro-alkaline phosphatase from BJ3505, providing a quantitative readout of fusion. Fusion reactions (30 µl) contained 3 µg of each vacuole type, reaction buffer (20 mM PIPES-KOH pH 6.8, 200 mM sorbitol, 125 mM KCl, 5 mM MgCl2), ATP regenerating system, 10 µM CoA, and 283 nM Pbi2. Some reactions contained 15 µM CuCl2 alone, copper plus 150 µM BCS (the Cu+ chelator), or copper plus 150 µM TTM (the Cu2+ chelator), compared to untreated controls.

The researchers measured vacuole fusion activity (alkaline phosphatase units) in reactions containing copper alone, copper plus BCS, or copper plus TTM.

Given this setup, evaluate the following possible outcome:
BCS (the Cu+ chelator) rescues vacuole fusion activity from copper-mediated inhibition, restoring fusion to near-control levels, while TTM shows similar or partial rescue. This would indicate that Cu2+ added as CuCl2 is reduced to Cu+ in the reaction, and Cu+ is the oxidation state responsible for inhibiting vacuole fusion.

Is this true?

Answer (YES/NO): NO